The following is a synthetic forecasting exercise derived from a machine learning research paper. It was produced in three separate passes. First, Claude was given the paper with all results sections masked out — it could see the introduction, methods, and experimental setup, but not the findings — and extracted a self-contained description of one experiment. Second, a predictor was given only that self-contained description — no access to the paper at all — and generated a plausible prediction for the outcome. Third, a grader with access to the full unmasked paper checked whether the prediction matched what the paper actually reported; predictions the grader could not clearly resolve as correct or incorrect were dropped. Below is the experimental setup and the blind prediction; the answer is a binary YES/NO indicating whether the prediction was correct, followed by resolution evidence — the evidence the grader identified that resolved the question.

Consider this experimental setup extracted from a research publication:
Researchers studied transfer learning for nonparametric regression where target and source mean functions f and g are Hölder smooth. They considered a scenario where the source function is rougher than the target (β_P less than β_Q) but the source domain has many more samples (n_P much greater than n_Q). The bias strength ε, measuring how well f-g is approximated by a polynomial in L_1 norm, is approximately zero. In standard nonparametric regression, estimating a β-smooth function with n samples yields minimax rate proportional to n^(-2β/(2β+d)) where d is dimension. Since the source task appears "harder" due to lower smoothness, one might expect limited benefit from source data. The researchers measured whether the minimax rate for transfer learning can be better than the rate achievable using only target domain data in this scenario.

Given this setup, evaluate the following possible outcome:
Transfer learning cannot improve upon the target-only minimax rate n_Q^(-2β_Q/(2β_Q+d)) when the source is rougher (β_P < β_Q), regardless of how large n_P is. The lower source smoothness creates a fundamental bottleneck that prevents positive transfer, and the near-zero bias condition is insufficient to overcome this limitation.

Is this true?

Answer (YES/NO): NO